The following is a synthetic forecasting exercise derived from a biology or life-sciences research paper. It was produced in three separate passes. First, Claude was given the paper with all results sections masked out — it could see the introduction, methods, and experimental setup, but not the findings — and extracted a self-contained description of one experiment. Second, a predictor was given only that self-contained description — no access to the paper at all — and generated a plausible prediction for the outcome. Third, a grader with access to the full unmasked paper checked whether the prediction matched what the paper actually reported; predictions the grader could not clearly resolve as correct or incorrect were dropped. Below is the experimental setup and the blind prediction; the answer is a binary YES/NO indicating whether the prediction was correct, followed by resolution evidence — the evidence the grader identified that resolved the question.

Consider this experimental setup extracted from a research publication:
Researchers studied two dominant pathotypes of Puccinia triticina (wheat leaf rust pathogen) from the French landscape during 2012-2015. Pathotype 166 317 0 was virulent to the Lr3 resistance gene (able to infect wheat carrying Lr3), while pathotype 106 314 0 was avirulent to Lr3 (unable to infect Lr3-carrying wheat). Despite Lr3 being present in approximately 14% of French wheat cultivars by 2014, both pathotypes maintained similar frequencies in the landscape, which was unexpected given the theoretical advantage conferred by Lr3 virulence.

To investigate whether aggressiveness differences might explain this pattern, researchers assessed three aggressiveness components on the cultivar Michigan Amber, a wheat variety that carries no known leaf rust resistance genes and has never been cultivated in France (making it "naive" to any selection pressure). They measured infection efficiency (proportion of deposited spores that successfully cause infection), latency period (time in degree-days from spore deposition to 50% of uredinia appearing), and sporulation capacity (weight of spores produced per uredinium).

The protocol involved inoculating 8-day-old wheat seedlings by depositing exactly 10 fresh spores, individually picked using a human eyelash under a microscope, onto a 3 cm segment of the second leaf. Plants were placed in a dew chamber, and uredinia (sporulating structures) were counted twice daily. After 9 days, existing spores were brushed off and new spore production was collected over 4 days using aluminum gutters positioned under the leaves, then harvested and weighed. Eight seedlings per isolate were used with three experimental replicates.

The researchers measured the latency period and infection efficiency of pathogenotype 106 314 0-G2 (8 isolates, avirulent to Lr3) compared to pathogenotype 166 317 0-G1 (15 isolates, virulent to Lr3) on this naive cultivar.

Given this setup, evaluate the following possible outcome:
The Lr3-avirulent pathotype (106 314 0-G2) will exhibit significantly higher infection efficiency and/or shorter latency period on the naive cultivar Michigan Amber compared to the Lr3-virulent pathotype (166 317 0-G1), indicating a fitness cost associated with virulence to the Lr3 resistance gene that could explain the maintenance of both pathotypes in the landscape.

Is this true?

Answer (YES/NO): YES